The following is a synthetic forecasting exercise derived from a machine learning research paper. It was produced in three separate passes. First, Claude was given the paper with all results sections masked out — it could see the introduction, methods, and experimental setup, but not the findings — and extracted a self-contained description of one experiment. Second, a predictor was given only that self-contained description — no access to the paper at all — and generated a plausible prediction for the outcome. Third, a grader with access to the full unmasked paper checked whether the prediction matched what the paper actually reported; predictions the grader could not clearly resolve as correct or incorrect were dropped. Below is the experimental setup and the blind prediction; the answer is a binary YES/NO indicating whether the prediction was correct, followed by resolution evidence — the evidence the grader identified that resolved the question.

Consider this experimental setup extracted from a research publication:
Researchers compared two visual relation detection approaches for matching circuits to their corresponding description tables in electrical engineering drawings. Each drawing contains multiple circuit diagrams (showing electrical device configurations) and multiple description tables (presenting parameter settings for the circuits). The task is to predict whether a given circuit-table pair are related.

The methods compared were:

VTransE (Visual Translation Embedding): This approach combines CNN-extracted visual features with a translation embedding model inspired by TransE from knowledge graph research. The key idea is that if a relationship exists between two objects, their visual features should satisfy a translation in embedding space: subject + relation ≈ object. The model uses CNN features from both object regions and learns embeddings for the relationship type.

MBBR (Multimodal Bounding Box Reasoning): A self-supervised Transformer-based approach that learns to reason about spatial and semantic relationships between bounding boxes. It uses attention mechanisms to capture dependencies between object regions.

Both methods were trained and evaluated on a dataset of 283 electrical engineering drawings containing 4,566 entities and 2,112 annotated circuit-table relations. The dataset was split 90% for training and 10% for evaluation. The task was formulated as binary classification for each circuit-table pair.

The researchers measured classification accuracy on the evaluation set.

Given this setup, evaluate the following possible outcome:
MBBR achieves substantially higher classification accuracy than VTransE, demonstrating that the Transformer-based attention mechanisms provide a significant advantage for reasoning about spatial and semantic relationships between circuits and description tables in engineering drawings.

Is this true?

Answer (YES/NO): NO